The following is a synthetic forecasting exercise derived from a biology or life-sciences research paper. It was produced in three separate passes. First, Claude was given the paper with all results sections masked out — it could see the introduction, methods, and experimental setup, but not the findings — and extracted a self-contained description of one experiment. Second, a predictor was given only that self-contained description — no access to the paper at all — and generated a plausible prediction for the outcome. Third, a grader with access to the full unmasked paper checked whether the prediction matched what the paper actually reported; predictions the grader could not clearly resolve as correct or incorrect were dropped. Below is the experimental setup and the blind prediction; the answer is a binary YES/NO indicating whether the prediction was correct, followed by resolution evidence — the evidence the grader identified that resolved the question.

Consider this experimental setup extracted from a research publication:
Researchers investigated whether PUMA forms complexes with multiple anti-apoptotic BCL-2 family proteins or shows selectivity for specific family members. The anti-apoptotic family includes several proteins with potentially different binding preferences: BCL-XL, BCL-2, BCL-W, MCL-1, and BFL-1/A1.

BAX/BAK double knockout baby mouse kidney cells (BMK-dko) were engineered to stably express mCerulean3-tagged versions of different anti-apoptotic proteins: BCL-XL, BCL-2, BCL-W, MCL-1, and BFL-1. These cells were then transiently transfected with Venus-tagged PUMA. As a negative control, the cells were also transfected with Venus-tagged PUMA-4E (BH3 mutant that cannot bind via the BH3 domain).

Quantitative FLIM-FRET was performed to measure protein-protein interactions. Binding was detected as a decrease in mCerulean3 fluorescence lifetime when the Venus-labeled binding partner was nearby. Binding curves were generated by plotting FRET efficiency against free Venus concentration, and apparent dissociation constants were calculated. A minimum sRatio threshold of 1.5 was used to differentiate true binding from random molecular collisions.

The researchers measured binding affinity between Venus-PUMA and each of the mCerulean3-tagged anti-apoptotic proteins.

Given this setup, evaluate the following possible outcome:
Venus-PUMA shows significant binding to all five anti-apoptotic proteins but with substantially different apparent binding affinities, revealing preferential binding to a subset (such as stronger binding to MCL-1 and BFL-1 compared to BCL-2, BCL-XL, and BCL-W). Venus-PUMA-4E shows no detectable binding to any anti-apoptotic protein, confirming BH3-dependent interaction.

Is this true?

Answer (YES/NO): NO